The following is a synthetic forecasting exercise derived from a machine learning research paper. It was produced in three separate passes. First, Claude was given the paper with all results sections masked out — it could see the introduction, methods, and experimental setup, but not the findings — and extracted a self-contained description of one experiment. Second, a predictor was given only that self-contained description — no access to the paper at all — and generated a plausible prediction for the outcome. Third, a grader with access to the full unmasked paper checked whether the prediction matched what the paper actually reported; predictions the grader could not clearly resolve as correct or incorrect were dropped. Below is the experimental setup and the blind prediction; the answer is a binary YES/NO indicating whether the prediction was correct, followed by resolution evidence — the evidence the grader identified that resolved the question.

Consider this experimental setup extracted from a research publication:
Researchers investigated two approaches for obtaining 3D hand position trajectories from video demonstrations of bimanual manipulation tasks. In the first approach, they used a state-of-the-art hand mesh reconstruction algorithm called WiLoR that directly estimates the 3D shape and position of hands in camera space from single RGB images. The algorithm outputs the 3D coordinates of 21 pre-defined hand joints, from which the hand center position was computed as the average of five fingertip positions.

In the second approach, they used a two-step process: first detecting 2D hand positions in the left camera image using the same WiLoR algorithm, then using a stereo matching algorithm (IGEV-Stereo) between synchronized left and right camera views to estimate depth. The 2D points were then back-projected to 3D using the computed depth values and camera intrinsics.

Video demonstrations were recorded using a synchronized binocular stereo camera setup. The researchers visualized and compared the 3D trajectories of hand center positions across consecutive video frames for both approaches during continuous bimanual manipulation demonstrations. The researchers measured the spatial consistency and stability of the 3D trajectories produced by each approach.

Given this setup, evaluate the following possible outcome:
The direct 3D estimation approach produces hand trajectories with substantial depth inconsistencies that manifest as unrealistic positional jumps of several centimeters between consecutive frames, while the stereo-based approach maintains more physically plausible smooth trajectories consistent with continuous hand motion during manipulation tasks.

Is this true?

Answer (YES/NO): NO